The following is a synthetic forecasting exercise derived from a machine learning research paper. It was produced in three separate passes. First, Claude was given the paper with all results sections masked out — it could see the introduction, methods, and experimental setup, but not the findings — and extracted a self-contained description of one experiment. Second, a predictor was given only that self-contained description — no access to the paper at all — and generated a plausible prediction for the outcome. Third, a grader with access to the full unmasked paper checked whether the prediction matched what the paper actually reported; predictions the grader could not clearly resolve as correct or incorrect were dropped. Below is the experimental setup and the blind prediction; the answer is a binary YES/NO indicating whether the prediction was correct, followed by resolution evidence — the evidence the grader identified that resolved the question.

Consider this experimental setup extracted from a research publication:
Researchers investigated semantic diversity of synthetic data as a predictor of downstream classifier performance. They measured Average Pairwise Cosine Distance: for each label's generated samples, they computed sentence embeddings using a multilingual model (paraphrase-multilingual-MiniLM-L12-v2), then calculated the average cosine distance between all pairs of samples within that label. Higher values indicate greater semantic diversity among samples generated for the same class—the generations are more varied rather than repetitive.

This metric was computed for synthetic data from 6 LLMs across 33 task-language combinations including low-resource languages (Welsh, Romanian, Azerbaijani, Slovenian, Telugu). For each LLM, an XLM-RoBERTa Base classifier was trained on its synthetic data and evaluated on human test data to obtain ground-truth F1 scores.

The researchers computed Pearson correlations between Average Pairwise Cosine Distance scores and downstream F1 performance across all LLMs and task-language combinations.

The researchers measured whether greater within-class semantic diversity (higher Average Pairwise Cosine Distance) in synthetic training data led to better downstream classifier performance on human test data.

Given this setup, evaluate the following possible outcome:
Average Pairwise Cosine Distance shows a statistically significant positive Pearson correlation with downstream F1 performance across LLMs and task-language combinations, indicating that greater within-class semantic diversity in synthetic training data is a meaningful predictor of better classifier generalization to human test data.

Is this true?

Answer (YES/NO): NO